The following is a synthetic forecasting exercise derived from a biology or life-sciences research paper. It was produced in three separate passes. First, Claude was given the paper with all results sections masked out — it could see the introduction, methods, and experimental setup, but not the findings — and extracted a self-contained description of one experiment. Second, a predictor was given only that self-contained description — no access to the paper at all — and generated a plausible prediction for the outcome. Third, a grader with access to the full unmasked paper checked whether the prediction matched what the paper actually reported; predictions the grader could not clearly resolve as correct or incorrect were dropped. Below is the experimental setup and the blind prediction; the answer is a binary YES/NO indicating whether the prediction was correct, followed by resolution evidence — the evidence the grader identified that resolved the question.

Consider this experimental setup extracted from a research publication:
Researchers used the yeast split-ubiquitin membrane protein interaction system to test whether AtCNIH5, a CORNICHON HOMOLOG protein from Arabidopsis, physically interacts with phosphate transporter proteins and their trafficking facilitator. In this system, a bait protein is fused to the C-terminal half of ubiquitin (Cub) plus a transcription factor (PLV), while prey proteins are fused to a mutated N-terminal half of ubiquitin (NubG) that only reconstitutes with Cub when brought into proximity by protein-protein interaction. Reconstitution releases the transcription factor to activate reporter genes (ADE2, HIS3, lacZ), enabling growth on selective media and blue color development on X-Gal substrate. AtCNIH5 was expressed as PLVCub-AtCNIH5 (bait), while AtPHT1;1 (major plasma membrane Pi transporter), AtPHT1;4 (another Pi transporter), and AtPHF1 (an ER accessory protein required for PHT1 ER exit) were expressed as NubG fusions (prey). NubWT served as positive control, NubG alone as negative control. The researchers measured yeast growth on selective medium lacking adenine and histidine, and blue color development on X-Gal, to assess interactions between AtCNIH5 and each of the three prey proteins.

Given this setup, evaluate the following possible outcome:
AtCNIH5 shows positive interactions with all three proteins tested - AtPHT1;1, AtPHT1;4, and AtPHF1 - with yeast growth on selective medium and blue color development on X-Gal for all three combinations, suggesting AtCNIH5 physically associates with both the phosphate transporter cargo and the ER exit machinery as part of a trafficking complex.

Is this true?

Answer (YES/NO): YES